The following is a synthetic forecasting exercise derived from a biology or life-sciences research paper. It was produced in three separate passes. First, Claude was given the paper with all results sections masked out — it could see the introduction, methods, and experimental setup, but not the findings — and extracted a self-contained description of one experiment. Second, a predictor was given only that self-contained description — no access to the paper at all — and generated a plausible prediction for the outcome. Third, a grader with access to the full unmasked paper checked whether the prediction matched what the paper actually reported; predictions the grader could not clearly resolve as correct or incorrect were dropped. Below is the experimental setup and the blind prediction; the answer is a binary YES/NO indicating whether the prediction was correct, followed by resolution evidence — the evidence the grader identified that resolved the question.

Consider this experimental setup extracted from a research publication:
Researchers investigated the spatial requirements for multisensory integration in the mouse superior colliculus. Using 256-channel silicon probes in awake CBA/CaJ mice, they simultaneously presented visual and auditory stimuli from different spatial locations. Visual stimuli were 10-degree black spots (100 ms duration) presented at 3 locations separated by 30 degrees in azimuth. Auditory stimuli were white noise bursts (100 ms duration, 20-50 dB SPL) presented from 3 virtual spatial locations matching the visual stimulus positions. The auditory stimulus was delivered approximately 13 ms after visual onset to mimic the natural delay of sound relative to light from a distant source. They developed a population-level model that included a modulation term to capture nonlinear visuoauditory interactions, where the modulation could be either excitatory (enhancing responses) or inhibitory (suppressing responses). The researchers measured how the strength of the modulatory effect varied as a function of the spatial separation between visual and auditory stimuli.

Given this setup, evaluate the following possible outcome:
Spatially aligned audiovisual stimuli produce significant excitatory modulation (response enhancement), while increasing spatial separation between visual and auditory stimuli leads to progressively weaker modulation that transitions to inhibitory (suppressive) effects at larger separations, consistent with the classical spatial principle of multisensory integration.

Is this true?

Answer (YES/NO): YES